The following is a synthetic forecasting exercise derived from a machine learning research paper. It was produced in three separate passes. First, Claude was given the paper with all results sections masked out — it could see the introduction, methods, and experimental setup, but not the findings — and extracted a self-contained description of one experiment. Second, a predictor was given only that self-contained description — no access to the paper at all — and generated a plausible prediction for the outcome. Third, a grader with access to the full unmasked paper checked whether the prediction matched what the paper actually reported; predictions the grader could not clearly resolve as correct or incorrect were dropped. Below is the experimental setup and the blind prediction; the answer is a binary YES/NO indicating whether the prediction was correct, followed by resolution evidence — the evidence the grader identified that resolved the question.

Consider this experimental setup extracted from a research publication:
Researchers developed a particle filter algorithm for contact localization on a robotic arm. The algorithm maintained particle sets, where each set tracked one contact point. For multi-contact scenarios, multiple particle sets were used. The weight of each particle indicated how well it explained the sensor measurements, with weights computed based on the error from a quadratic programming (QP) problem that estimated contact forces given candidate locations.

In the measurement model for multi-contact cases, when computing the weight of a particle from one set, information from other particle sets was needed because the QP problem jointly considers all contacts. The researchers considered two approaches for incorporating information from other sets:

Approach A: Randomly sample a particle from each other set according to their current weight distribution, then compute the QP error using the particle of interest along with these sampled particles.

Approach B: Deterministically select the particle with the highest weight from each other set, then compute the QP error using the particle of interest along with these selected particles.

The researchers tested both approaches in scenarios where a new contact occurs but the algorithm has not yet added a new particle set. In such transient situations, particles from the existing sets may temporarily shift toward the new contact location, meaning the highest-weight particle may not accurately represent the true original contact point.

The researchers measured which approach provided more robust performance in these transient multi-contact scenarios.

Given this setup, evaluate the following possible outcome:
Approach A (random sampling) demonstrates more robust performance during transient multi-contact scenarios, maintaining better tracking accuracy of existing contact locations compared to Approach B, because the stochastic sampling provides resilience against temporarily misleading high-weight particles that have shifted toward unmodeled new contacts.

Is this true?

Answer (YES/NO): YES